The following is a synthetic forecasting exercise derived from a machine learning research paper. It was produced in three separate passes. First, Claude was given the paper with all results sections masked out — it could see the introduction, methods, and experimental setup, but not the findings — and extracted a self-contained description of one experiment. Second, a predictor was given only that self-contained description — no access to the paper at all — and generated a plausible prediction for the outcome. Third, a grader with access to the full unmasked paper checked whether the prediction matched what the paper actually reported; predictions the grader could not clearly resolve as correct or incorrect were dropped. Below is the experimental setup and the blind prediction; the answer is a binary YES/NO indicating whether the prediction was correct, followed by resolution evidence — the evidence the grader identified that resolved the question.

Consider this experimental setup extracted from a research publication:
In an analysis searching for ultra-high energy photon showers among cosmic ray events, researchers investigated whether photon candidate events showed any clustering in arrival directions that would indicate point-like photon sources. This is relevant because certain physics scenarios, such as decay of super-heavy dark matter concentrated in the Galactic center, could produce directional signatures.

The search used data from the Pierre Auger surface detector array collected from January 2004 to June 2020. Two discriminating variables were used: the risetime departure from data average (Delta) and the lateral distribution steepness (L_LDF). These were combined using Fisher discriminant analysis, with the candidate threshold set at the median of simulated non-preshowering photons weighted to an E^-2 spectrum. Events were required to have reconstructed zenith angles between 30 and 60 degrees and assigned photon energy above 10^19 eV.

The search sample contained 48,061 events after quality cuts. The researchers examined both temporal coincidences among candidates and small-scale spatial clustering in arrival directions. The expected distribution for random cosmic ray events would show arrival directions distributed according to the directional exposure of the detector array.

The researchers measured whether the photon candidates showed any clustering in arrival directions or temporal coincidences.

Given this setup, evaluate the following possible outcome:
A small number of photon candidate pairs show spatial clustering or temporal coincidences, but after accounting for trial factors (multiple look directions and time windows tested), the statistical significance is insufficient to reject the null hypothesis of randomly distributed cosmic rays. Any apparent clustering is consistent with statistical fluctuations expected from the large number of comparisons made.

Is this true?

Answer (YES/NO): NO